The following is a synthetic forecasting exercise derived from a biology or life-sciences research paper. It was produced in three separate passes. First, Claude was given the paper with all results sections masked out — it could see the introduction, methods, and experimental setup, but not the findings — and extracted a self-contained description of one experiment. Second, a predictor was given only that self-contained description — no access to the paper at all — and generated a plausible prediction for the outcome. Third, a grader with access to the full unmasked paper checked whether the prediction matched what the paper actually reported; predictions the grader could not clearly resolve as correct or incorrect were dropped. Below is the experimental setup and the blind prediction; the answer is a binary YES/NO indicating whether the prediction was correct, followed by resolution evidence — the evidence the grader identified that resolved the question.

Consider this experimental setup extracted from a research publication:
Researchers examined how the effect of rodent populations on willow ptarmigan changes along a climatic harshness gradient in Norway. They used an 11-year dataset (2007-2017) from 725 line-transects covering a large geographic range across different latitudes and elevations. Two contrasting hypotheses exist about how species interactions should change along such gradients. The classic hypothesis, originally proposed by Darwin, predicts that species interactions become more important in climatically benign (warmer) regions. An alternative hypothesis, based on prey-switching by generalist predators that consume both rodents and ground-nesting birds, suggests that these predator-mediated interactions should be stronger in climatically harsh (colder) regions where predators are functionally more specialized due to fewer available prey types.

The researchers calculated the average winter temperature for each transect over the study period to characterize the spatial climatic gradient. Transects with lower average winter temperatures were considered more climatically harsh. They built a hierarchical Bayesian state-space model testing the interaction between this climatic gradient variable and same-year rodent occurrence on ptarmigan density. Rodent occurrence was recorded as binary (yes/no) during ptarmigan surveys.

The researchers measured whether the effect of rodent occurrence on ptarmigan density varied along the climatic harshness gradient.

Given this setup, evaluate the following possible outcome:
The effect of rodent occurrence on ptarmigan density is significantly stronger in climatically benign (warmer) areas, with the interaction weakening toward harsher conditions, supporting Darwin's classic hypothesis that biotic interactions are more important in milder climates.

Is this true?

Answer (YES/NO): NO